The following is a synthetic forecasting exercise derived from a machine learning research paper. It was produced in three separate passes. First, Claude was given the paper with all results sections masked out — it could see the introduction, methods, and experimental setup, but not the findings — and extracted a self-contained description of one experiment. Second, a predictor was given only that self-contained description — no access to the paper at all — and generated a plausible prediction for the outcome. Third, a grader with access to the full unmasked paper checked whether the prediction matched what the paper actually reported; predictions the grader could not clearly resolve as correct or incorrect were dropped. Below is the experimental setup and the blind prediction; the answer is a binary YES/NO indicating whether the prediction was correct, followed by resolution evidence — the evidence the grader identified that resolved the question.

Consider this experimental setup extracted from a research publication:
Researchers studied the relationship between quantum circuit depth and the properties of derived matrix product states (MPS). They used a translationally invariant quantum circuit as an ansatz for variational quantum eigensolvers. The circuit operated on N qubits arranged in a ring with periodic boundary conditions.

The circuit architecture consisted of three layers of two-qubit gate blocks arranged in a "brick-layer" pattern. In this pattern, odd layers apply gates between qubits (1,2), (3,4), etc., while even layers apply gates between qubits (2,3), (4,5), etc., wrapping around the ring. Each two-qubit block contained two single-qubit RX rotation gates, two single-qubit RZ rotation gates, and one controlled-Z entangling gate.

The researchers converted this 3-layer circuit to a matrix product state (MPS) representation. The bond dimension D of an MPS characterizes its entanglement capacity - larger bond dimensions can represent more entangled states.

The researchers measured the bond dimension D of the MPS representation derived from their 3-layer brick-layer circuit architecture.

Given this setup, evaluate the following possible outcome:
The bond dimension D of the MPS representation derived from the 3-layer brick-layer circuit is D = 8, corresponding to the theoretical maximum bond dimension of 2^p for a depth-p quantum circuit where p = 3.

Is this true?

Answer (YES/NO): YES